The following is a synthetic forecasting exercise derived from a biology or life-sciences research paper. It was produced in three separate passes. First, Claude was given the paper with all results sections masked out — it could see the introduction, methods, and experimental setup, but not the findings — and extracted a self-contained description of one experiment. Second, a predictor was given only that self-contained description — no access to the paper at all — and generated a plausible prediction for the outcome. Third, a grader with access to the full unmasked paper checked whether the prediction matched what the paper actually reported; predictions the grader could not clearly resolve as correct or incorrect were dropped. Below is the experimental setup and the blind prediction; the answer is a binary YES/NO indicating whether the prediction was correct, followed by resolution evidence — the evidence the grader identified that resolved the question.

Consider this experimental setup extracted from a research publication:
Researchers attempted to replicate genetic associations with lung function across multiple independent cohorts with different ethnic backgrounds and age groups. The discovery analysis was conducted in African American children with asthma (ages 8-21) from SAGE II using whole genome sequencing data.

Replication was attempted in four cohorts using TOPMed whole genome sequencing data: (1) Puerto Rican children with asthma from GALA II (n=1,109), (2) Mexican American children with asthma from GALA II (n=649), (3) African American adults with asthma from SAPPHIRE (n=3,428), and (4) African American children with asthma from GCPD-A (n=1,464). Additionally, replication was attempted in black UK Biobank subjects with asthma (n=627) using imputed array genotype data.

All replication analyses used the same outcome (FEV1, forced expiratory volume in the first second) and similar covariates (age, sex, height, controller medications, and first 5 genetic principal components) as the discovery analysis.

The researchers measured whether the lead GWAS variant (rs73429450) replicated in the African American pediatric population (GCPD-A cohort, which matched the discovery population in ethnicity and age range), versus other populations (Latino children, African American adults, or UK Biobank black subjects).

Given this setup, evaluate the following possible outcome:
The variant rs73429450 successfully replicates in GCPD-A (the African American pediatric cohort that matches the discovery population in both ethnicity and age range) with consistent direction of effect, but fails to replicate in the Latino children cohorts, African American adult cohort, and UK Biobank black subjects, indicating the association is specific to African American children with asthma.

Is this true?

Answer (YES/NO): NO